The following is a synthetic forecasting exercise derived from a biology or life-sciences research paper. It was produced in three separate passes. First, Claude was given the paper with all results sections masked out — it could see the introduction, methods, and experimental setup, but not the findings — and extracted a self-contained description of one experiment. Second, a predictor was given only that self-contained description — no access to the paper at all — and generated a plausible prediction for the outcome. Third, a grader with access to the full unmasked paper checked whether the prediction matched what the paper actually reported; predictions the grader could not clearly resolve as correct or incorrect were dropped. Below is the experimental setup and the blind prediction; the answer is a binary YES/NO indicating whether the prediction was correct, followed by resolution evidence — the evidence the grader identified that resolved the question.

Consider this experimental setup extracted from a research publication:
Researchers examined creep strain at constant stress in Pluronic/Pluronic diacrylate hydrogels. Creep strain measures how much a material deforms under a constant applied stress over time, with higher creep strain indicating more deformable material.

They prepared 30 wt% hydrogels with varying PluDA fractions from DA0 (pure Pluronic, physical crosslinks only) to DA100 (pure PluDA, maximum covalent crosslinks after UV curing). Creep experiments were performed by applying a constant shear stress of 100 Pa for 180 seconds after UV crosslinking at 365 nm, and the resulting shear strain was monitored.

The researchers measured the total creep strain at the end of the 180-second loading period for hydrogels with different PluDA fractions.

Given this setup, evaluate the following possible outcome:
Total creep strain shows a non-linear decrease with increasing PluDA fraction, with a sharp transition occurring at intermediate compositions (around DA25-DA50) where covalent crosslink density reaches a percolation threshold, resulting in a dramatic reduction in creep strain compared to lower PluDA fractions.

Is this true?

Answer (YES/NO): NO